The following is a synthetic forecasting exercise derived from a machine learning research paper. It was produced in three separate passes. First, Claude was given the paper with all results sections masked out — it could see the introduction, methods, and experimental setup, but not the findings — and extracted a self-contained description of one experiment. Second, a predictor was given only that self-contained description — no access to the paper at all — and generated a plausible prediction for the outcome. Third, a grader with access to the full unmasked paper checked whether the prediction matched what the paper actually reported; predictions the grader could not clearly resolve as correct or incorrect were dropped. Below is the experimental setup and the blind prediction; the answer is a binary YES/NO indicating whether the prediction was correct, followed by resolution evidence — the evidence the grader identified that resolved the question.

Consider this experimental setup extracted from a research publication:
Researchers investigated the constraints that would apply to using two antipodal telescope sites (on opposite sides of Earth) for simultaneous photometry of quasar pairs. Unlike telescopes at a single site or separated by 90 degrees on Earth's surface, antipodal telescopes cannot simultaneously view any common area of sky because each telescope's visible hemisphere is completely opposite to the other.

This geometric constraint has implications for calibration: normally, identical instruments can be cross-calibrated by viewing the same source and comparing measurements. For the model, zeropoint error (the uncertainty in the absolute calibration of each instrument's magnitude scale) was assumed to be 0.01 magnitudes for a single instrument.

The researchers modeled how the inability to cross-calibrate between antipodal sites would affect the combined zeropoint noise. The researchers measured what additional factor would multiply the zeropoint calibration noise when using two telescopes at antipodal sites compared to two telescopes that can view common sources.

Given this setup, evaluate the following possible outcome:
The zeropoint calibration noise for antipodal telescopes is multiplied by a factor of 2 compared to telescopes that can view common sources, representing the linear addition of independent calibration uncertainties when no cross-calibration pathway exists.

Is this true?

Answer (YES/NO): NO